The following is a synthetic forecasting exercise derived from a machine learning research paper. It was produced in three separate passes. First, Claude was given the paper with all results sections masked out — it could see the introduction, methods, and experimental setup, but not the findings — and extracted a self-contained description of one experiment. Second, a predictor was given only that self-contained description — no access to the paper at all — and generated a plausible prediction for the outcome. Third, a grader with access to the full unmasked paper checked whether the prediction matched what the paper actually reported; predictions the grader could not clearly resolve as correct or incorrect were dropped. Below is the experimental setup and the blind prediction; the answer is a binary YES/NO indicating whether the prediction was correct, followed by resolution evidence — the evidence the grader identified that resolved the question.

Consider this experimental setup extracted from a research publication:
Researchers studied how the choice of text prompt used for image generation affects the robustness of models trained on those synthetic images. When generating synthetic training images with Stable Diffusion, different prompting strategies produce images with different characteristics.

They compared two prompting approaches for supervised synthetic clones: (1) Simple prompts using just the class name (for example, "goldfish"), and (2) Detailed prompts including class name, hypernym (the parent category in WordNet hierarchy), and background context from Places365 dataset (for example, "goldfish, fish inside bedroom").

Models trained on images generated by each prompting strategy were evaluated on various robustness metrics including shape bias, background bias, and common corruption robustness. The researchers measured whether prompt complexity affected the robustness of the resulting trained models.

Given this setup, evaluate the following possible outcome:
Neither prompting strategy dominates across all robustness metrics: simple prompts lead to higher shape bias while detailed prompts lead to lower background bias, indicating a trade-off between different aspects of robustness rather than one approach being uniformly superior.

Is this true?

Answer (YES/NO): NO